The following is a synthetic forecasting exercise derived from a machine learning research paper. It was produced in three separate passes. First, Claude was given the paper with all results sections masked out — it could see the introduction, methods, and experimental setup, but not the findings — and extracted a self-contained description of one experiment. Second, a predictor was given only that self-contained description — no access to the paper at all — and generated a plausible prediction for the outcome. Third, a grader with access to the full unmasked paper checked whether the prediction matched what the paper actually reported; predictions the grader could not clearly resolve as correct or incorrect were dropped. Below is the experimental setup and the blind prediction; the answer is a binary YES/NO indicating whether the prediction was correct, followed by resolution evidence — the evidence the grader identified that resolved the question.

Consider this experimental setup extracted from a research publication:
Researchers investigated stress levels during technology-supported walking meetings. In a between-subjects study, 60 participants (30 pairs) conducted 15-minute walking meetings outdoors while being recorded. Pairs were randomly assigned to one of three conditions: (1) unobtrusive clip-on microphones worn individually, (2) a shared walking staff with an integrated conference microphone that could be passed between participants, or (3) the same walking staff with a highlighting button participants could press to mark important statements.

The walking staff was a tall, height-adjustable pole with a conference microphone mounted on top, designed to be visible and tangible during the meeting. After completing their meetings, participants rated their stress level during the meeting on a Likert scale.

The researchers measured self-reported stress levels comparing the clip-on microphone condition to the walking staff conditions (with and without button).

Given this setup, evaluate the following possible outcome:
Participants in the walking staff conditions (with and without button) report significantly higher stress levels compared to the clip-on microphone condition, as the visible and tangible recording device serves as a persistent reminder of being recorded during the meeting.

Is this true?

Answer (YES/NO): NO